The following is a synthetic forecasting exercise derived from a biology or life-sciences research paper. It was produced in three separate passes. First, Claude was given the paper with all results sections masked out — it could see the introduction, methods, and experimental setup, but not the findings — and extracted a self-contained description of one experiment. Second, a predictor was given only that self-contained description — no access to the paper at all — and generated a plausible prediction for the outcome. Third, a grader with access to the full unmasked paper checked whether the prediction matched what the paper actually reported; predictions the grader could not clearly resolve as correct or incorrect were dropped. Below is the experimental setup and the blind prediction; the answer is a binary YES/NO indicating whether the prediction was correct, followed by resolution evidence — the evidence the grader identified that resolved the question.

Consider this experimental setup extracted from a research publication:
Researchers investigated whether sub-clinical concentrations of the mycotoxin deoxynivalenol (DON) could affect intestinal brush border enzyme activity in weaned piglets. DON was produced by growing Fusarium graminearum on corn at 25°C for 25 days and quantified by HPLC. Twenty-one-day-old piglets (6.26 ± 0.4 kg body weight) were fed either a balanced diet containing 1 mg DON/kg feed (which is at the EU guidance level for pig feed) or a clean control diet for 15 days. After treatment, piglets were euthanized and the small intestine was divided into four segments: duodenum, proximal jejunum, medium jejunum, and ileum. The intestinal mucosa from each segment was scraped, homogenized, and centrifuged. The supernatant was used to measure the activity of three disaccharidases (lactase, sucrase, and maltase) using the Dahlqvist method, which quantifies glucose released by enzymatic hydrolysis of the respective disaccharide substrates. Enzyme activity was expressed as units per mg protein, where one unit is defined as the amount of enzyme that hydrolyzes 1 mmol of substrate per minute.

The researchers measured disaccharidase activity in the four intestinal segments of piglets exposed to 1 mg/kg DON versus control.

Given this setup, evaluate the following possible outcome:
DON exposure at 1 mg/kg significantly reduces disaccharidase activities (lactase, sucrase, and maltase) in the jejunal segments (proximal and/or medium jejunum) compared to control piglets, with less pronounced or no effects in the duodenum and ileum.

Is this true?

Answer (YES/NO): NO